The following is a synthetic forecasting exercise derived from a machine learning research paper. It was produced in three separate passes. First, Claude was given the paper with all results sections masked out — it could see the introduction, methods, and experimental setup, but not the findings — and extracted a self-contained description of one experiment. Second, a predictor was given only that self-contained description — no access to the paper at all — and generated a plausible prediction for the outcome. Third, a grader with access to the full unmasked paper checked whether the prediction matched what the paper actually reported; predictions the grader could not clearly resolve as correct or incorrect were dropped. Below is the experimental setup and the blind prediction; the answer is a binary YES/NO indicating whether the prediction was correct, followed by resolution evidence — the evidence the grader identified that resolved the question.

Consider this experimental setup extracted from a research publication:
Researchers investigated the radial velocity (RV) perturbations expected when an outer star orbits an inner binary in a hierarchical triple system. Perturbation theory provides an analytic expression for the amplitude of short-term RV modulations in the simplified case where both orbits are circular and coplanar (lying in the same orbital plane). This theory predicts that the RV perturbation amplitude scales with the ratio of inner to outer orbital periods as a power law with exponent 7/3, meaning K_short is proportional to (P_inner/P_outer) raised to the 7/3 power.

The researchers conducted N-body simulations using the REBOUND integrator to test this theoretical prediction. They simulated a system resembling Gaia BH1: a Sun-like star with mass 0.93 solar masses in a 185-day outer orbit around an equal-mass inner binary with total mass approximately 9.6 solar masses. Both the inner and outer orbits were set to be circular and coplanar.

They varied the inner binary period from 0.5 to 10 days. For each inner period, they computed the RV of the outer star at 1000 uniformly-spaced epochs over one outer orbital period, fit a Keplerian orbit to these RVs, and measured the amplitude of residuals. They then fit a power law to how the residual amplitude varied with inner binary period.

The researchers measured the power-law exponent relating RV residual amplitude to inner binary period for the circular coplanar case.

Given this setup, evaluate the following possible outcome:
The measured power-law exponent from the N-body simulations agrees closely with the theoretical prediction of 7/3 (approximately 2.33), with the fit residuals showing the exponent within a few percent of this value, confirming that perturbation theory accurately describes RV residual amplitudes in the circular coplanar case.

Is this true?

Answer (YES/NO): YES